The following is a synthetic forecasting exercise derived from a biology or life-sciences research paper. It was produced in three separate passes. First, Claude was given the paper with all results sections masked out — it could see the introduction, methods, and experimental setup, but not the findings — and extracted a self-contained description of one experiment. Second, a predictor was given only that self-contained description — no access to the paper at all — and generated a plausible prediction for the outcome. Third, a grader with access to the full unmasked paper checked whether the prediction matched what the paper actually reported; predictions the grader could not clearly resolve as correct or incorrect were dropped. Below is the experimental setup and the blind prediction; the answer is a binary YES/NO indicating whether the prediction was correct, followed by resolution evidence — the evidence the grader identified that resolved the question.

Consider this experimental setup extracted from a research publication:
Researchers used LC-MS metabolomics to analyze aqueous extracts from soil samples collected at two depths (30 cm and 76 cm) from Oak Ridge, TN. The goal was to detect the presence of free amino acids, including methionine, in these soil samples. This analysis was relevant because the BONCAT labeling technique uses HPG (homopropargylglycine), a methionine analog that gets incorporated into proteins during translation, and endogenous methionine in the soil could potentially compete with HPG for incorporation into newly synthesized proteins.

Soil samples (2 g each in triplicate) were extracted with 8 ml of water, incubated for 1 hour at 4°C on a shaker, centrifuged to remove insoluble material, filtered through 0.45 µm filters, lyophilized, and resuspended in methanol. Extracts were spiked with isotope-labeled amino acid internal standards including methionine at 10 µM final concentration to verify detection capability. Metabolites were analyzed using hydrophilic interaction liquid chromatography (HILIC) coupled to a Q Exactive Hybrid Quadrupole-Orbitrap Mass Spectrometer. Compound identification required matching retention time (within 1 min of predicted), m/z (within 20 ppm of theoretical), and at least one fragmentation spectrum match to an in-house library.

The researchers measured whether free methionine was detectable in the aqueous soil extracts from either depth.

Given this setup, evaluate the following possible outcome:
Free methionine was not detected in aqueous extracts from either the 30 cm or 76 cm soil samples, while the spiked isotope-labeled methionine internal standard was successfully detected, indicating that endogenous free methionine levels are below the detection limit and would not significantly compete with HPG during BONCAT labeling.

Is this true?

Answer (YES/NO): YES